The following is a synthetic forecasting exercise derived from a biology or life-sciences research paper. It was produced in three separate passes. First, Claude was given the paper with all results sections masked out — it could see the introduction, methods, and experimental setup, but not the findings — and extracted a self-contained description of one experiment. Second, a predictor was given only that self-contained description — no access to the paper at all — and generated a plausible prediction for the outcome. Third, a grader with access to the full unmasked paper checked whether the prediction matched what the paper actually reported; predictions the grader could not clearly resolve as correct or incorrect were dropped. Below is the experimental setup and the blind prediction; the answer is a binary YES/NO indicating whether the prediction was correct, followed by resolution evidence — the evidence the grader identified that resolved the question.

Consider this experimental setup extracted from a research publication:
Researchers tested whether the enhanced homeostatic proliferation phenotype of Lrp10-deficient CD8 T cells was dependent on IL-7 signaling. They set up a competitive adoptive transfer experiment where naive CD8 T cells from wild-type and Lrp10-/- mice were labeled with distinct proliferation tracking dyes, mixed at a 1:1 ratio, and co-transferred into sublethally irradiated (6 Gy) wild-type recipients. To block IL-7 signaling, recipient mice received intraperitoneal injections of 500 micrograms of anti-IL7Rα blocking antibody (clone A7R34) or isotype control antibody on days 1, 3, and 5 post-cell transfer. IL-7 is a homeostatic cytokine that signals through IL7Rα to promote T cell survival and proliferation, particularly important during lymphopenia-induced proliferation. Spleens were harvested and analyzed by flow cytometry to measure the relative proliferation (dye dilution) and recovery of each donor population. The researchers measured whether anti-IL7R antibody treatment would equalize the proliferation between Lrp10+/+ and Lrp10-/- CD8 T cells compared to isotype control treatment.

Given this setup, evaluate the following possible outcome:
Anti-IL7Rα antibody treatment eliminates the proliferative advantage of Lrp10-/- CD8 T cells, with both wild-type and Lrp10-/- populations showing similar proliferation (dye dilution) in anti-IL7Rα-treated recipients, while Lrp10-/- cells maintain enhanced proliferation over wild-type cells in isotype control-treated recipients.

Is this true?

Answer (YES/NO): YES